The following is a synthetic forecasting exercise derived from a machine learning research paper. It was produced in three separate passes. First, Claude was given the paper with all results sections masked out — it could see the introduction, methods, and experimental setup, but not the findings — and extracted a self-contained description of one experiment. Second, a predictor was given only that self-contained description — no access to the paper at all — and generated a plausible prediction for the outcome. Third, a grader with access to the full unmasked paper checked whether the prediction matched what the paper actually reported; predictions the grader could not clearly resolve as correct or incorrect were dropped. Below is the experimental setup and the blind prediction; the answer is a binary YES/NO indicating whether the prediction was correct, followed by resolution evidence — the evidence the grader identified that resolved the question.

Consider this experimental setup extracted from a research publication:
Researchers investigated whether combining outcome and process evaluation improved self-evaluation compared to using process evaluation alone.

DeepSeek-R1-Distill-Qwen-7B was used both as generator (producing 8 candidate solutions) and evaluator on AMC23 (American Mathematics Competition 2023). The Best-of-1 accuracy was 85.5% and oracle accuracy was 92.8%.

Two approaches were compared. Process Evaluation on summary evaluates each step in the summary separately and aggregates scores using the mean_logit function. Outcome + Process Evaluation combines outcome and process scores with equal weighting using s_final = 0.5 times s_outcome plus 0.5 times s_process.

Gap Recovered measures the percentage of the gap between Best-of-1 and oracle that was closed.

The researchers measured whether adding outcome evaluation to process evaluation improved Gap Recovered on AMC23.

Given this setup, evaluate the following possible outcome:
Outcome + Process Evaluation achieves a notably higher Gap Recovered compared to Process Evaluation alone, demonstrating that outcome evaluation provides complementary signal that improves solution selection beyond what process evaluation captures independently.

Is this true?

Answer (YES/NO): YES